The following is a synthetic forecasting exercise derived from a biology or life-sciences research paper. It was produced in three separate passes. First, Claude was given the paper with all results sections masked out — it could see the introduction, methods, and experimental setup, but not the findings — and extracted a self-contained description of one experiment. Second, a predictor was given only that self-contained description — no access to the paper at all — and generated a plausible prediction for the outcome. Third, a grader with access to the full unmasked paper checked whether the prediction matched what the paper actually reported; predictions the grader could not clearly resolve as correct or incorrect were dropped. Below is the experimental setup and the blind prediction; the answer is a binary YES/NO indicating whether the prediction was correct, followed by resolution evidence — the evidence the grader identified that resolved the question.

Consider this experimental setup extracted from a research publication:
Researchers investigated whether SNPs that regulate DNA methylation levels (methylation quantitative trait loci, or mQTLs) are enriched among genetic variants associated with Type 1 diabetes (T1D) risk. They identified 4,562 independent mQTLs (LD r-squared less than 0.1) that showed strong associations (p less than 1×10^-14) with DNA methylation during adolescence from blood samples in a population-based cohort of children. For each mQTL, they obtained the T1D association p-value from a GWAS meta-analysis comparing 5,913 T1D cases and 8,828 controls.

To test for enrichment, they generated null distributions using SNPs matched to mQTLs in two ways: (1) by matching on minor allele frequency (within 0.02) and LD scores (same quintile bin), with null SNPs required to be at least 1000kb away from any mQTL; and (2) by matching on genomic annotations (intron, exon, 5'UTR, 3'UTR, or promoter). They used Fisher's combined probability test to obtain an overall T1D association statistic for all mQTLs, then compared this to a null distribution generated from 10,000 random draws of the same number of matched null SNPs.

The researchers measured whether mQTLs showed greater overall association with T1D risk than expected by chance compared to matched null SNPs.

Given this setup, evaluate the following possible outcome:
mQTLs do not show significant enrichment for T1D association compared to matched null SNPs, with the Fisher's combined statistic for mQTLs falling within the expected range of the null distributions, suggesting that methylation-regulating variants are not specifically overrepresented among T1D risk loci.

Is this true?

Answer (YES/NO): NO